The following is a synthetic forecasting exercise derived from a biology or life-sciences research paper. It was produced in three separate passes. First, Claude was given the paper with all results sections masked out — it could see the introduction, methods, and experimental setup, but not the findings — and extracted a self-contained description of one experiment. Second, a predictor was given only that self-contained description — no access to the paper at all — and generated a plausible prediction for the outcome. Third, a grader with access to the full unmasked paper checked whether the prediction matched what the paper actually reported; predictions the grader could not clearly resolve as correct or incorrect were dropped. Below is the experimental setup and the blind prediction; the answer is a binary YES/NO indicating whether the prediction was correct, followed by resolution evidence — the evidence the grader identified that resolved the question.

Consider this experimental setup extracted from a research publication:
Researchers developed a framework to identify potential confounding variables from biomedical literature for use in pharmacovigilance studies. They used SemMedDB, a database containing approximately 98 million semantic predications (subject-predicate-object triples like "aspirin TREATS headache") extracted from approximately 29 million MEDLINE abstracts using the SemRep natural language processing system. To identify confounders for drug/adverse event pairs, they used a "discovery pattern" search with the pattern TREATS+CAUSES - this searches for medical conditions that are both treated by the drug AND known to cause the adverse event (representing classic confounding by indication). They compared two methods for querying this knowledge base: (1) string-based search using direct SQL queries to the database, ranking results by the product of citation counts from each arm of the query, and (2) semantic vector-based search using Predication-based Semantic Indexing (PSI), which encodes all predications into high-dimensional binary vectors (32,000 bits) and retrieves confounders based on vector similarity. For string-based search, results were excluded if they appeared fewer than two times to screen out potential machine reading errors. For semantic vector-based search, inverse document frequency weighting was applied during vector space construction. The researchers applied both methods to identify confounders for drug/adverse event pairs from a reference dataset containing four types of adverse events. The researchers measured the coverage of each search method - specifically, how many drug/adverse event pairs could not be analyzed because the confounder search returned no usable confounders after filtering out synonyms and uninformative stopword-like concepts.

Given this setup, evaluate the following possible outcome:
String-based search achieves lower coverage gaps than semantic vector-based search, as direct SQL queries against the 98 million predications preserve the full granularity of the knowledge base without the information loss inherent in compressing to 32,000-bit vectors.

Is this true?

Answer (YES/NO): NO